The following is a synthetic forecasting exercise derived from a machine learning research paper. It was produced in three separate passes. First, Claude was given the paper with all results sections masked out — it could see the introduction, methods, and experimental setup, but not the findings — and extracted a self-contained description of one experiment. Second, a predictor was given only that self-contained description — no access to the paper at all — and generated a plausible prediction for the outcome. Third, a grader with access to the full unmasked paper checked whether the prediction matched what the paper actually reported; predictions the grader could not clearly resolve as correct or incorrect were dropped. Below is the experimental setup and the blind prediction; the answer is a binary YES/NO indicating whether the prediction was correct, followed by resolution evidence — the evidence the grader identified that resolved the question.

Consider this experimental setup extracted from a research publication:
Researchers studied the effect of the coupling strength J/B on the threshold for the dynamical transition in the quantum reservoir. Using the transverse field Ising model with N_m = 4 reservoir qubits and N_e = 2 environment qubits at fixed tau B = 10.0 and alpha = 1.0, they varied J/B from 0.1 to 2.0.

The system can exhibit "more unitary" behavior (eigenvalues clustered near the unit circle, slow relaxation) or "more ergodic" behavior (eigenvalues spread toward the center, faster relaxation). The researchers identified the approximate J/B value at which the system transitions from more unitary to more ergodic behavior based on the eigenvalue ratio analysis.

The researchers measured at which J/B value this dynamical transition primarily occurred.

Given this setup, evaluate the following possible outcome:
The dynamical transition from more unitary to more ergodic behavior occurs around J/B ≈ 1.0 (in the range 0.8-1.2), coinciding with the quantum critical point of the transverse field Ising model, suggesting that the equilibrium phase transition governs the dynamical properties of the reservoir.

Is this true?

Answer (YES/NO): NO